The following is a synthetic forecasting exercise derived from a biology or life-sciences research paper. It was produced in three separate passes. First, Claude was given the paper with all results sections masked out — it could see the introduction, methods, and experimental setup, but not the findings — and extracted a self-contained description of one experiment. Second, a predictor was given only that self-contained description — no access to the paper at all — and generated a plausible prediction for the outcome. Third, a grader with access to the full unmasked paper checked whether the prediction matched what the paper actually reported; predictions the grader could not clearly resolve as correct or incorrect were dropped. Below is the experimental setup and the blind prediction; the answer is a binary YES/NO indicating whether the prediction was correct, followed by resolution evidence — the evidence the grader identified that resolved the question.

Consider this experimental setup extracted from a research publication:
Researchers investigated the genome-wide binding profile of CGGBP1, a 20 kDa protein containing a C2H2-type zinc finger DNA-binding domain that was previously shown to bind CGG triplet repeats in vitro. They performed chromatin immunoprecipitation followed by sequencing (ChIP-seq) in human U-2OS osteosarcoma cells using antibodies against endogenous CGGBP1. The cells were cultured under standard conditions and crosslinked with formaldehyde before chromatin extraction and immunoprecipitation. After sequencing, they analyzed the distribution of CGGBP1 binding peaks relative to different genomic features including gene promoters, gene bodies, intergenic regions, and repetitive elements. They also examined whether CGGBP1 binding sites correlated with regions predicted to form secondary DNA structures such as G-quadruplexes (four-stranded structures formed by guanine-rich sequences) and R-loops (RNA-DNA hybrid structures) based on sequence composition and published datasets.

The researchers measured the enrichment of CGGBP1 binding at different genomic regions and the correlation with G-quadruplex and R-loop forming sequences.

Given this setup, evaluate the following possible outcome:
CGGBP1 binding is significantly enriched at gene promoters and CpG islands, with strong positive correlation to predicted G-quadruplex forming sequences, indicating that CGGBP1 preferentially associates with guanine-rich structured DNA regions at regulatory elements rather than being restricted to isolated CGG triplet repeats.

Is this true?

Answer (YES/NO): YES